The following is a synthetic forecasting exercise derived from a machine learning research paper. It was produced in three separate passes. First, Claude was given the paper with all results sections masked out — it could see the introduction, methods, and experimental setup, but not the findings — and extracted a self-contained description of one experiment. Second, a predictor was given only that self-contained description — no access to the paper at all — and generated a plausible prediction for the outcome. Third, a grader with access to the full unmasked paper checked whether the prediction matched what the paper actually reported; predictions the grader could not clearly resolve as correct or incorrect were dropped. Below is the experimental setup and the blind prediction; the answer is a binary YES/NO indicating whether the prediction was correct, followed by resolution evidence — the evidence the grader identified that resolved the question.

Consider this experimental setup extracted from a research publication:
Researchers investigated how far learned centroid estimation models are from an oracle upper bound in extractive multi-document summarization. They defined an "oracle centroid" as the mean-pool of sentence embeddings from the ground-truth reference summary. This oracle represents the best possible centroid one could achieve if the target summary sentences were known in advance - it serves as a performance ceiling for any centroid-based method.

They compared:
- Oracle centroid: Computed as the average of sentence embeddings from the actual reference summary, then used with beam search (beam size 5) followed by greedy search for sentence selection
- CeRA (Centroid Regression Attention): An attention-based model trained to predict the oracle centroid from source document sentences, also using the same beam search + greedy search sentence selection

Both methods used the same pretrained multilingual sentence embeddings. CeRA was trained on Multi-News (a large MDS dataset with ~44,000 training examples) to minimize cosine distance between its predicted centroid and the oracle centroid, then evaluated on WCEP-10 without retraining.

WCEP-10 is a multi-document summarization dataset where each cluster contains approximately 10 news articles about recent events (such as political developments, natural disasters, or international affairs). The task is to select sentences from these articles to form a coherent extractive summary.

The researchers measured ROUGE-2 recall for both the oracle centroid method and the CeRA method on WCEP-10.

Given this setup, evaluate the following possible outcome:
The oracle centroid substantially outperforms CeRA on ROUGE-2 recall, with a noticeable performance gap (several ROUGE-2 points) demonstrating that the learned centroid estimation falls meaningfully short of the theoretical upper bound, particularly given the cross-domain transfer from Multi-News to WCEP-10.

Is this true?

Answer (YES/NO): YES